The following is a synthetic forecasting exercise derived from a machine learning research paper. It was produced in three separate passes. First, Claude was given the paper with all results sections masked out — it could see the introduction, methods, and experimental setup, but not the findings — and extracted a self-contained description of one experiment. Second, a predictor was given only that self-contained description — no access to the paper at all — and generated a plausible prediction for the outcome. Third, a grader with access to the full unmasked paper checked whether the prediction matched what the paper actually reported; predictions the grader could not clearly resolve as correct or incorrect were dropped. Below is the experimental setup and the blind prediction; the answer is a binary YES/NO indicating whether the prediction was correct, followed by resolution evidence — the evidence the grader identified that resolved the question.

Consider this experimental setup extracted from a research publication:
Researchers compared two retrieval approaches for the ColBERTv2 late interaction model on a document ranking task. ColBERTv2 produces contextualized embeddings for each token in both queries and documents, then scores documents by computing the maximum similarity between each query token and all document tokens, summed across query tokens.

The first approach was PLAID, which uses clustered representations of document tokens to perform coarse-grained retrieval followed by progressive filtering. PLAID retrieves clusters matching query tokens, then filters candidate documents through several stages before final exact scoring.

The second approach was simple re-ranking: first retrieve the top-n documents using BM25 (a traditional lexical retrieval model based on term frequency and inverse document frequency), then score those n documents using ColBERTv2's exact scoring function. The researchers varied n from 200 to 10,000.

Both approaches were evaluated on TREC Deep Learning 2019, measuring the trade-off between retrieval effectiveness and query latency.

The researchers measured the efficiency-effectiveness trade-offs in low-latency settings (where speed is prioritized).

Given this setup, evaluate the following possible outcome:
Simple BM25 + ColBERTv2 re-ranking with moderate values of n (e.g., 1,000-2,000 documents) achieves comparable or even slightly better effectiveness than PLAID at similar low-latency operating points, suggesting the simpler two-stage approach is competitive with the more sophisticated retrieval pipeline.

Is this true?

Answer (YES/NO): NO